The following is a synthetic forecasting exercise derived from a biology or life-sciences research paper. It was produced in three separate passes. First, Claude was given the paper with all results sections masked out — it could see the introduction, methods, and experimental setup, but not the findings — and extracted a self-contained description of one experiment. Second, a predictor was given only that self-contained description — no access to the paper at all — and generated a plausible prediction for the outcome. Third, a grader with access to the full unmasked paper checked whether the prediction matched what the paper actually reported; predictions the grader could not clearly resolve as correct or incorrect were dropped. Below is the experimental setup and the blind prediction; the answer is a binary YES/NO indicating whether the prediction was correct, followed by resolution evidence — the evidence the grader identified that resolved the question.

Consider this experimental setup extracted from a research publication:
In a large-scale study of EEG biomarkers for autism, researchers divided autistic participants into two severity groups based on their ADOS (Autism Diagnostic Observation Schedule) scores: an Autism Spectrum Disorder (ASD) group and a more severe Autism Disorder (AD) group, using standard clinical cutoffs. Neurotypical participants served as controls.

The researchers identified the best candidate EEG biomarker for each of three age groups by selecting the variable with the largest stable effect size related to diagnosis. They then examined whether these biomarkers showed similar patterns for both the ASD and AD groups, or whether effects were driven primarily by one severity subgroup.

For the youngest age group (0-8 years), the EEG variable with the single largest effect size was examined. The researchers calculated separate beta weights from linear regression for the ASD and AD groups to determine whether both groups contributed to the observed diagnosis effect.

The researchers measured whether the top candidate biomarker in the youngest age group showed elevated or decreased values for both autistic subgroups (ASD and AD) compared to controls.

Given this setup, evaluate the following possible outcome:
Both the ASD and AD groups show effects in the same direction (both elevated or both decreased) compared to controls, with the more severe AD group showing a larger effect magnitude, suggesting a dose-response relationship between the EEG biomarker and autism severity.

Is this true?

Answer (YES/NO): NO